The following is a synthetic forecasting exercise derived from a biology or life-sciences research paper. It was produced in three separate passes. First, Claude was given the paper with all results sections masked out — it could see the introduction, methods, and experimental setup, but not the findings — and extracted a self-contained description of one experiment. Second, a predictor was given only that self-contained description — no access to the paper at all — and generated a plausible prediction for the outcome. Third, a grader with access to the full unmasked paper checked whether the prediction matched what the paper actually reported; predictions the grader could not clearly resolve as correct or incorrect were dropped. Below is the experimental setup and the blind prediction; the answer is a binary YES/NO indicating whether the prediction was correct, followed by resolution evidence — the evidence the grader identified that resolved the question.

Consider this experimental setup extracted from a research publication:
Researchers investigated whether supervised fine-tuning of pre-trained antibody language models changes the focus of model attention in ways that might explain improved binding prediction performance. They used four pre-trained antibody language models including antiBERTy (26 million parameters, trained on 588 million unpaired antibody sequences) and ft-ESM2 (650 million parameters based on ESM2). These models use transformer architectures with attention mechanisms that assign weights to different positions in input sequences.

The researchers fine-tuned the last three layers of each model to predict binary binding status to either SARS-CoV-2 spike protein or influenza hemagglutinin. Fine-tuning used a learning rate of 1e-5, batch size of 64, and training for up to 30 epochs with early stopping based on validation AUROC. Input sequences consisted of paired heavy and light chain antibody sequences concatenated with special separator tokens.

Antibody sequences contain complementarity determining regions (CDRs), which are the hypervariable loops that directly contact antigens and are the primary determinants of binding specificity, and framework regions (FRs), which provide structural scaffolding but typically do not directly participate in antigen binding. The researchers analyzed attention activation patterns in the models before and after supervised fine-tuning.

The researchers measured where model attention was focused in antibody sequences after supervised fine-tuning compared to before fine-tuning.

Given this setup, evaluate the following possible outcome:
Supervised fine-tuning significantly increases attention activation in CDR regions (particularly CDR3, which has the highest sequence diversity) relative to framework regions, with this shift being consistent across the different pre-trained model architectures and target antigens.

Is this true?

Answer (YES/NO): YES